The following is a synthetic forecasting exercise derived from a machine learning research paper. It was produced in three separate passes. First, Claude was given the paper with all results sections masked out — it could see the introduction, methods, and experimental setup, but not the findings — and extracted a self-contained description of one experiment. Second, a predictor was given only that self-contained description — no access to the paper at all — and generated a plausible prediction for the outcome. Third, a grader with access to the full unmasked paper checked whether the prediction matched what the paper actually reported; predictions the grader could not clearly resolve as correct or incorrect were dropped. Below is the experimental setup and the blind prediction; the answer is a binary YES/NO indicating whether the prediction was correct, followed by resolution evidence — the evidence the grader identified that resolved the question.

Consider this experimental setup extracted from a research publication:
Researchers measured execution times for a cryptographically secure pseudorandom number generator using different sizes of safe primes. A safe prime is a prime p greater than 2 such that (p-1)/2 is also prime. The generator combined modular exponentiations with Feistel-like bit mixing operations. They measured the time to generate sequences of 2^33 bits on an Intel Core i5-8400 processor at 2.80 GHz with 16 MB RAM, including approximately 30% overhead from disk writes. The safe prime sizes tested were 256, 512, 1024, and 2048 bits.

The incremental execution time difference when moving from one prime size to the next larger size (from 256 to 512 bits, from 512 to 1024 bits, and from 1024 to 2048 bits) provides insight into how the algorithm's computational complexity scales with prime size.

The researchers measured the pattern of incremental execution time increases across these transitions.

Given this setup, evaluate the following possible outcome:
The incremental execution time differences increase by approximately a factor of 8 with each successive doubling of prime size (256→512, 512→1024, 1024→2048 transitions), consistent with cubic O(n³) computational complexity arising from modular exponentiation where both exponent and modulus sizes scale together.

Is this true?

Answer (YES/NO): NO